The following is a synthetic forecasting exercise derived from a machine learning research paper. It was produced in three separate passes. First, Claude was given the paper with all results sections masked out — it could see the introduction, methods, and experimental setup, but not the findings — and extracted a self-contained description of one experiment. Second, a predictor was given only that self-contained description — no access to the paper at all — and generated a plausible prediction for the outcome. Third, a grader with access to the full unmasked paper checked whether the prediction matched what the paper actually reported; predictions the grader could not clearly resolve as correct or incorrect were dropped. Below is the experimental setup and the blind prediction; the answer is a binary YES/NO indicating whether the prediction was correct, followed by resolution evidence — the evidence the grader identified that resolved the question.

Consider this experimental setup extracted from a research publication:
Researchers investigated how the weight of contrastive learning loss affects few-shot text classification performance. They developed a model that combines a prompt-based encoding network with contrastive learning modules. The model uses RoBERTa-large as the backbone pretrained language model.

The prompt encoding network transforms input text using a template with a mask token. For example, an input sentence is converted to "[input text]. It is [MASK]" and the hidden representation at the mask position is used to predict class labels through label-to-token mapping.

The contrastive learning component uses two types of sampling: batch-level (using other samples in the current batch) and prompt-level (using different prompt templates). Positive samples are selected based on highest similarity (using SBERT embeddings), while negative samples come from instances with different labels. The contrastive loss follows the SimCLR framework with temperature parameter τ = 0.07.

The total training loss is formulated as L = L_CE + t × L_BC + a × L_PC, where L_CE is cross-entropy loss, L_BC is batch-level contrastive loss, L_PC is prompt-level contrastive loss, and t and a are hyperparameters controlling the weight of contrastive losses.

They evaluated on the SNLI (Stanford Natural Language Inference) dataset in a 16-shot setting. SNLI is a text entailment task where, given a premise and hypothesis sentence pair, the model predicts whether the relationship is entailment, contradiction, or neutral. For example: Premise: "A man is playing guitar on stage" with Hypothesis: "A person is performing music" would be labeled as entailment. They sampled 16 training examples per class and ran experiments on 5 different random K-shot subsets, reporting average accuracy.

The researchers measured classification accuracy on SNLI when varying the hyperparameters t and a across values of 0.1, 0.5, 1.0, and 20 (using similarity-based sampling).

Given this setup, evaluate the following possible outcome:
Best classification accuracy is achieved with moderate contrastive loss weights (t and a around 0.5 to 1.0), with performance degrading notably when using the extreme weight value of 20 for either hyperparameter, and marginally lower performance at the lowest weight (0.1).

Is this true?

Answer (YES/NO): NO